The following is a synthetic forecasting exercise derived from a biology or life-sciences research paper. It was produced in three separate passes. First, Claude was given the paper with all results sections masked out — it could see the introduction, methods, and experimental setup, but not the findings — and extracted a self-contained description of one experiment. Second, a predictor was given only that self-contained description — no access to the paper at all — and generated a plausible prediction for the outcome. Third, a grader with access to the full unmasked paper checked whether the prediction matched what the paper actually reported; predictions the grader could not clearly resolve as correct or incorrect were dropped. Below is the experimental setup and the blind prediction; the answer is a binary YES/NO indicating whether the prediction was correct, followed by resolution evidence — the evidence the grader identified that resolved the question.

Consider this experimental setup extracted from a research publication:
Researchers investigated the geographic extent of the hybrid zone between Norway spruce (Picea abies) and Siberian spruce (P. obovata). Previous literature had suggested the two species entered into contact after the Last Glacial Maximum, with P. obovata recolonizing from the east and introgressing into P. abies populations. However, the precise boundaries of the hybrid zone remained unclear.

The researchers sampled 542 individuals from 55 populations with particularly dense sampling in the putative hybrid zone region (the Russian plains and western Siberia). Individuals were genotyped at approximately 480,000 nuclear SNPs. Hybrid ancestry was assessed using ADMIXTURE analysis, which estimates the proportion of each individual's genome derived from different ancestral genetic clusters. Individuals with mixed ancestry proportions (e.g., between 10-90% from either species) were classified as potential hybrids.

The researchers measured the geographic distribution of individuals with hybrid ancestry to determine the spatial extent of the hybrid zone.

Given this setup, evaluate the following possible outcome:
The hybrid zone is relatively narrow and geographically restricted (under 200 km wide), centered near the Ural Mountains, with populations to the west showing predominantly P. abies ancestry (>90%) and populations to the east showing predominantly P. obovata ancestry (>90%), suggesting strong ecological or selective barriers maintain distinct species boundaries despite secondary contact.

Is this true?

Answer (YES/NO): NO